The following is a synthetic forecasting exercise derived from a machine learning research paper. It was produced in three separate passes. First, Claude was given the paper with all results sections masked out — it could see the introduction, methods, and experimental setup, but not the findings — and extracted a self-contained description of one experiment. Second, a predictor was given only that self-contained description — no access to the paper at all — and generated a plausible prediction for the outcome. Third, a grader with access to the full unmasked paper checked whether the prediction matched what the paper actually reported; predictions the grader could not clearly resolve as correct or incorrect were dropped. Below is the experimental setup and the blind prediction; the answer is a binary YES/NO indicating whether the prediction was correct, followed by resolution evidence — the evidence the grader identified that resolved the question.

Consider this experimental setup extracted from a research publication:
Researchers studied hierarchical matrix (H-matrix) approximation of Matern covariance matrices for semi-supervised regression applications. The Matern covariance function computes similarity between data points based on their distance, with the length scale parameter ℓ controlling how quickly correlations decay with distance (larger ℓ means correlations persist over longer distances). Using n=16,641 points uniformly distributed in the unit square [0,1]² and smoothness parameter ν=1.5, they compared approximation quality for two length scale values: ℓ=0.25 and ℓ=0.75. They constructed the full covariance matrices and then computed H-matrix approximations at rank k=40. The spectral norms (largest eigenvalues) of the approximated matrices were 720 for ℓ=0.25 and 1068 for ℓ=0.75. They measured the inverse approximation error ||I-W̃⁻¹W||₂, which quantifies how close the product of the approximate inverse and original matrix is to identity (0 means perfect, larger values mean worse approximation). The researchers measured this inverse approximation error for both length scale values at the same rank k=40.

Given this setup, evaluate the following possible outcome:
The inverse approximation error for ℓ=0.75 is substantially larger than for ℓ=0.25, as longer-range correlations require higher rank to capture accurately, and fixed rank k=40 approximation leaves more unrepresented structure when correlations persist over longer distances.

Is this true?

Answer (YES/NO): YES